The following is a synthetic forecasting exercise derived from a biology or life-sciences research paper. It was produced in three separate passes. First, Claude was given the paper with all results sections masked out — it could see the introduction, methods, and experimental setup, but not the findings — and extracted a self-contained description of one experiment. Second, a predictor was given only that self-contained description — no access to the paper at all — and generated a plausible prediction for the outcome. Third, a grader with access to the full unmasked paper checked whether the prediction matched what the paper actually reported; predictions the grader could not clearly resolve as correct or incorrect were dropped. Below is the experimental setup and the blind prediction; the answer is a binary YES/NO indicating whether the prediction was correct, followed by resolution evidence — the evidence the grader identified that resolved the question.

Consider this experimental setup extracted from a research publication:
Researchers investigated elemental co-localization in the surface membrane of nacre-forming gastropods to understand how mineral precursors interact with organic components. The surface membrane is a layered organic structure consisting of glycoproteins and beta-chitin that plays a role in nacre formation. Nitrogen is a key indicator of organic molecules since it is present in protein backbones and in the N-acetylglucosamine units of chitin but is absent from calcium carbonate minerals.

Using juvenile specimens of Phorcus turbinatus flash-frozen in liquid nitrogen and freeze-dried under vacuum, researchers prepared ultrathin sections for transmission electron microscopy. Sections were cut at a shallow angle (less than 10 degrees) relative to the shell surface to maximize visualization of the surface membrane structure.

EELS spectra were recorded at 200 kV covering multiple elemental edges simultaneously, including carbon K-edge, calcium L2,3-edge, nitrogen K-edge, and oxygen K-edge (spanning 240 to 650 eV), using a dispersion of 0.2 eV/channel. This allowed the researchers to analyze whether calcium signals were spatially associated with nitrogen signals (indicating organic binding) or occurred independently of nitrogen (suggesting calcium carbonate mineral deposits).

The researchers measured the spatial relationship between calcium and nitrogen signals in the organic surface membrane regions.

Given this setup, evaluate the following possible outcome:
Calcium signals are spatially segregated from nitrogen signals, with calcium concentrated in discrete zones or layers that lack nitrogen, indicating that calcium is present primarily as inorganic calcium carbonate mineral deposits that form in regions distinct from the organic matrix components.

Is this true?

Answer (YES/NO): NO